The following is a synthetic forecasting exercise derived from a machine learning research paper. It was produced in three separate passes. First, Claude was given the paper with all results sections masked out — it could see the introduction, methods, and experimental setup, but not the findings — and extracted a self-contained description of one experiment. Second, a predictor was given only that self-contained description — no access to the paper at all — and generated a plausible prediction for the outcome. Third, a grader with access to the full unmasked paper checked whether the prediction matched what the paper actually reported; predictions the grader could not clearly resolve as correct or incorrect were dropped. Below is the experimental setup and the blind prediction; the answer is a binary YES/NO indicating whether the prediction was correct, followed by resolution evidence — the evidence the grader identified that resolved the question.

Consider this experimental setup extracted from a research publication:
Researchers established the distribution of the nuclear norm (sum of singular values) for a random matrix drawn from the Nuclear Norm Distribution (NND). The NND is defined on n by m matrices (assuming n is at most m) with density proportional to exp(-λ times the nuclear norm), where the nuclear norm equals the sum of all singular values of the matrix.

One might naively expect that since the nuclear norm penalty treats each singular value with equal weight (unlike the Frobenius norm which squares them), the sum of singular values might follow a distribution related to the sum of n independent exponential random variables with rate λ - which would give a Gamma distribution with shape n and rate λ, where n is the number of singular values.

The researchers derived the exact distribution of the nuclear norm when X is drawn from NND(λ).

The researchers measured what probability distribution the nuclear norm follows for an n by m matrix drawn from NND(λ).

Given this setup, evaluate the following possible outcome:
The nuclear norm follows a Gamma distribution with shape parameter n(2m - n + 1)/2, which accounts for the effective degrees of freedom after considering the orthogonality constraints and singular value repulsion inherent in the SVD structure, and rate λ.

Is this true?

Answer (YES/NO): NO